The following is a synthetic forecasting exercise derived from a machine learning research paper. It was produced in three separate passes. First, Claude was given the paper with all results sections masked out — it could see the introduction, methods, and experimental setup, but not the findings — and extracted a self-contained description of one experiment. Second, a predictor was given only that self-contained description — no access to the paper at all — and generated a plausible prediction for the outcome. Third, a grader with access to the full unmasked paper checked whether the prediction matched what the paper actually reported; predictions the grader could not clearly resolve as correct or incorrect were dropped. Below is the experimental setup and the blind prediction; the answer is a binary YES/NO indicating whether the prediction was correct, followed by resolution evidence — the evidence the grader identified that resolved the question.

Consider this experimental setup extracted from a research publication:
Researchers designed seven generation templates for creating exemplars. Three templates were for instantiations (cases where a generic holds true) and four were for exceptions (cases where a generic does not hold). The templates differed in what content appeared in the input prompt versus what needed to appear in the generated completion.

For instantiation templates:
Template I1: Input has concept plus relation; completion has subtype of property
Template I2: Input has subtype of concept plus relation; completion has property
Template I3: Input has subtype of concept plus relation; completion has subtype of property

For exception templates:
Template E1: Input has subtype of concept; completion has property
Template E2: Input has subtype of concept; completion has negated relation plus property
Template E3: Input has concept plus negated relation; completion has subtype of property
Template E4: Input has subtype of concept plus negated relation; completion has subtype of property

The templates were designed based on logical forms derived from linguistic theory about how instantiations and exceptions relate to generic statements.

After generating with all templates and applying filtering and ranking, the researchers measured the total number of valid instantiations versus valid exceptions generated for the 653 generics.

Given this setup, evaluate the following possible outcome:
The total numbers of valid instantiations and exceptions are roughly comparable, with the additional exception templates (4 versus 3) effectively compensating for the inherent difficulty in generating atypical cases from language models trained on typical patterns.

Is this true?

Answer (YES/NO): NO